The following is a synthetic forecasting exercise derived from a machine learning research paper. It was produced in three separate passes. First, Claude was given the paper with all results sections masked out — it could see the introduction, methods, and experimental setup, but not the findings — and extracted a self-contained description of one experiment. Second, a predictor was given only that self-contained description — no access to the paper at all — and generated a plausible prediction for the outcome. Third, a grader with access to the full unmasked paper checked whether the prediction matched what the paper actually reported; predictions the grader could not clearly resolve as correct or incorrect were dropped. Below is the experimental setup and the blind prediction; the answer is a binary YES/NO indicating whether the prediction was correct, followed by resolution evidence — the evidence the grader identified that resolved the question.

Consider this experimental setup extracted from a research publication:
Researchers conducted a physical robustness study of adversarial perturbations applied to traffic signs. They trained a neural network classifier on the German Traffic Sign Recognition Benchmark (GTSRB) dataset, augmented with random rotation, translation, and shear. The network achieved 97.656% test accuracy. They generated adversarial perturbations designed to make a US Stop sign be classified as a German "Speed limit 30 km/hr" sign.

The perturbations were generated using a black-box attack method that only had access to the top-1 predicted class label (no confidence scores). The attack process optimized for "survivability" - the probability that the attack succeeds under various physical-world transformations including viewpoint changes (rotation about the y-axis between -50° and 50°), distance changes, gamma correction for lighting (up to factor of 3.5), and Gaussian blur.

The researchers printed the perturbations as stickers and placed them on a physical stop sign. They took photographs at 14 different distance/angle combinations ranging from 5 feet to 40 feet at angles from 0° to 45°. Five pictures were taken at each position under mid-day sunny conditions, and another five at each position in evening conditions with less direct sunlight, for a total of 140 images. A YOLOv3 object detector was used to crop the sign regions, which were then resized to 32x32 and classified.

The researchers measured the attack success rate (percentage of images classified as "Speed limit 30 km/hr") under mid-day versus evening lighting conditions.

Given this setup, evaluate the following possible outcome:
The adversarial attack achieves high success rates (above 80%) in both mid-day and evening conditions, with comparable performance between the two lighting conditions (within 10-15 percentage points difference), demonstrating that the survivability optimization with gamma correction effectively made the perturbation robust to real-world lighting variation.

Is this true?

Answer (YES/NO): YES